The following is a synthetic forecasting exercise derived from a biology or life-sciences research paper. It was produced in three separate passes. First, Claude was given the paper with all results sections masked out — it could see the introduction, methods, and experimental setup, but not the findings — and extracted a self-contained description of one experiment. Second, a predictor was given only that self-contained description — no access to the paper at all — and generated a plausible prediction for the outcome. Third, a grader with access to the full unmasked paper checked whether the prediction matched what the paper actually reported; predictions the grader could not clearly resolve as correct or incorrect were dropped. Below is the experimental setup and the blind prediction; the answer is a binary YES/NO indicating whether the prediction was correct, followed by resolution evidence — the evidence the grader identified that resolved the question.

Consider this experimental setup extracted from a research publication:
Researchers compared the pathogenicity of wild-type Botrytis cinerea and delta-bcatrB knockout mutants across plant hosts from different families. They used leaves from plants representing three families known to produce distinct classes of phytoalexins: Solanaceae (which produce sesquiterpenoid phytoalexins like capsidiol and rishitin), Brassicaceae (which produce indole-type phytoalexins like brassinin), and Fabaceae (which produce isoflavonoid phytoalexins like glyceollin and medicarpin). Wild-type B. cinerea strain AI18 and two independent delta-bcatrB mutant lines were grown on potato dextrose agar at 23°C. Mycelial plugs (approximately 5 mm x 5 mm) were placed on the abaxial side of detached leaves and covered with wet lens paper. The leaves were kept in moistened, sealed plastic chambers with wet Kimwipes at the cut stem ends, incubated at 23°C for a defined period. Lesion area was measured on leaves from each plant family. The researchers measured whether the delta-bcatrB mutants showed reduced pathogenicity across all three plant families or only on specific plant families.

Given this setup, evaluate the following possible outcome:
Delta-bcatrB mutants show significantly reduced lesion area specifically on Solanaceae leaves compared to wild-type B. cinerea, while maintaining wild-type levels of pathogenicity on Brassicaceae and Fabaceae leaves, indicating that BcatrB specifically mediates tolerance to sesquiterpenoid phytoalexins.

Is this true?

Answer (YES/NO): NO